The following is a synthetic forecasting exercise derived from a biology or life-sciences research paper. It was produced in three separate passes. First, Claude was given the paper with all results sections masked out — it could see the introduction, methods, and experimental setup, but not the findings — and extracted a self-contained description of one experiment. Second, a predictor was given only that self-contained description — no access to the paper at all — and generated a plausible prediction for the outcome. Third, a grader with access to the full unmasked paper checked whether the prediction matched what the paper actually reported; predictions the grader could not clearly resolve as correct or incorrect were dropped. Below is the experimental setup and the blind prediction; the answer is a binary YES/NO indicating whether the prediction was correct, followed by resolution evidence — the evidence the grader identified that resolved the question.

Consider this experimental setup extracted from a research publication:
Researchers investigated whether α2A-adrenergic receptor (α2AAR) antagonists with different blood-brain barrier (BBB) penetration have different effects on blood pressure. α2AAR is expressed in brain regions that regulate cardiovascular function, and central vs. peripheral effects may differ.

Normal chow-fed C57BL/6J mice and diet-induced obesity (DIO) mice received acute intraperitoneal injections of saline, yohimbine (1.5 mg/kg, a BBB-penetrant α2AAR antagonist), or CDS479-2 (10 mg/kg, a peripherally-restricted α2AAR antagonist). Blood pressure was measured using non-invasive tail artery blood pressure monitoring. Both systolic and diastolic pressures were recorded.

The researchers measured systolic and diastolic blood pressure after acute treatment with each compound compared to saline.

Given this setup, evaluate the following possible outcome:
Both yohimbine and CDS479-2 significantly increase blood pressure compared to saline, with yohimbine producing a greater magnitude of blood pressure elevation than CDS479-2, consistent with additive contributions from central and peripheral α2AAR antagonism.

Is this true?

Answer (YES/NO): NO